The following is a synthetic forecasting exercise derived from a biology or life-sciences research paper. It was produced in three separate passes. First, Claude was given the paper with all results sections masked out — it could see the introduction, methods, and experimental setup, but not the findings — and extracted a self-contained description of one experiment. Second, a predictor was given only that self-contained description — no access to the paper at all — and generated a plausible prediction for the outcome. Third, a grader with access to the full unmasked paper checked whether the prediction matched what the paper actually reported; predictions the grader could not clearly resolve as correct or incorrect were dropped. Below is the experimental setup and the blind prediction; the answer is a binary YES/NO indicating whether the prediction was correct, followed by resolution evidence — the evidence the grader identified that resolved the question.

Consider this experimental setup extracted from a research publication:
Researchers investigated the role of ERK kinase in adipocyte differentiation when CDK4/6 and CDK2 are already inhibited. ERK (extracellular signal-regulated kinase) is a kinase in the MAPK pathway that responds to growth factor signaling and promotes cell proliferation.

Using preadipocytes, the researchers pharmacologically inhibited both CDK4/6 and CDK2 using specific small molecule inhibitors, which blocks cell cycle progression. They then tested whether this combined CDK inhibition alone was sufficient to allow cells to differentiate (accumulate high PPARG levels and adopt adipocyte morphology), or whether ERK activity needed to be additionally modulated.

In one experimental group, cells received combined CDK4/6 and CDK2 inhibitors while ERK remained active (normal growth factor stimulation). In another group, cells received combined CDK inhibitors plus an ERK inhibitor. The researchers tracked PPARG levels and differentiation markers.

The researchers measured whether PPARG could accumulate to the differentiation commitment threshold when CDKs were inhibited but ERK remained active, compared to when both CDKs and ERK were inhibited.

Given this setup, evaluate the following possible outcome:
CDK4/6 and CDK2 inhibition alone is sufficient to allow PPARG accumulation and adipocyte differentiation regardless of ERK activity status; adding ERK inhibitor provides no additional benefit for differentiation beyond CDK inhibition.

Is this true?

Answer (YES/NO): NO